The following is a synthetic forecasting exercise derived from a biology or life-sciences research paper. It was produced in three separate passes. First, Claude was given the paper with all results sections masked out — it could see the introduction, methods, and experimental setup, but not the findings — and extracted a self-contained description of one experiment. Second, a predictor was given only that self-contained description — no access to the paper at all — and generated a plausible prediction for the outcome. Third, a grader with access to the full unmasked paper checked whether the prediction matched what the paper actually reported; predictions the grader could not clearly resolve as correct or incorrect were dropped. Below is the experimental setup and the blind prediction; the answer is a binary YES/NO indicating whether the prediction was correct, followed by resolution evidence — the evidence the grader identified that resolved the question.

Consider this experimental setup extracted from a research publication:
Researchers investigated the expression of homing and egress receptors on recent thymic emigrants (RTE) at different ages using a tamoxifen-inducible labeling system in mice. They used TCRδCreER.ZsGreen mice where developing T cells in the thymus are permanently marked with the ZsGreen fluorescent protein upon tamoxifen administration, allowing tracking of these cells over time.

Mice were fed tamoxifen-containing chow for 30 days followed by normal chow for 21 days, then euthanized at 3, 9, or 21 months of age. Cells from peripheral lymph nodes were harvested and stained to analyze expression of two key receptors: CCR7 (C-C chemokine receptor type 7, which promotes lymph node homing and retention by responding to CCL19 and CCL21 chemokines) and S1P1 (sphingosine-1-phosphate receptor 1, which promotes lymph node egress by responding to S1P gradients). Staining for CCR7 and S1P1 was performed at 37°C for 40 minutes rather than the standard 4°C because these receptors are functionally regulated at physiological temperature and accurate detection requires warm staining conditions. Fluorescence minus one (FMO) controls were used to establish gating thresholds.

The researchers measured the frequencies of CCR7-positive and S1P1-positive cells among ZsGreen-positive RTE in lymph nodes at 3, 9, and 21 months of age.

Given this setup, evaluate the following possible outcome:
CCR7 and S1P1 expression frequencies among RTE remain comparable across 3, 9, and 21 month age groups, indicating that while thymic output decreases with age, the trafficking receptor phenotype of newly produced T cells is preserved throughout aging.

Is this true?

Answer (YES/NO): NO